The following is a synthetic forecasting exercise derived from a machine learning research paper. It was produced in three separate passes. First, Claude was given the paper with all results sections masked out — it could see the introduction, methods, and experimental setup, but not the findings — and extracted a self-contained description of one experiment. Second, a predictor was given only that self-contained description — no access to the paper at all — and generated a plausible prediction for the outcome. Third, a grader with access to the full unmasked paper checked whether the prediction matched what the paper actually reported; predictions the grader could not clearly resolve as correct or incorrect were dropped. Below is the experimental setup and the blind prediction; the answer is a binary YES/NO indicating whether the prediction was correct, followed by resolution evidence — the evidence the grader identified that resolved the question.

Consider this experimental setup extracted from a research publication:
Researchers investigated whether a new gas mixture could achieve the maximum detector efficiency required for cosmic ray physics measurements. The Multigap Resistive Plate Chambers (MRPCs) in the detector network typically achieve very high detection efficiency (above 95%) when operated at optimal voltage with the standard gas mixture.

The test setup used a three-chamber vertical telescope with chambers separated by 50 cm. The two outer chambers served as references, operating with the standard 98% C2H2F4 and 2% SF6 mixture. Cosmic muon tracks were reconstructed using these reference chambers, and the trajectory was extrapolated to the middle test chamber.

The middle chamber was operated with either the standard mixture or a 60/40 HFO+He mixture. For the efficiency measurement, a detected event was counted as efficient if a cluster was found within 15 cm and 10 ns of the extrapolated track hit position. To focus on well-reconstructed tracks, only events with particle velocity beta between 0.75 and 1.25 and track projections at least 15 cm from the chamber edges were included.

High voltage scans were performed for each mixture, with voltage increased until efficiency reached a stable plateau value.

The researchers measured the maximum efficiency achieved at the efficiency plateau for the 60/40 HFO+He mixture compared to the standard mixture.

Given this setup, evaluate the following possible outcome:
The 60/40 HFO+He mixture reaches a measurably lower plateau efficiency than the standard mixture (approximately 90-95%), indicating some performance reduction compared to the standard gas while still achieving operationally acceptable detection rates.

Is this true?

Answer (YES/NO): NO